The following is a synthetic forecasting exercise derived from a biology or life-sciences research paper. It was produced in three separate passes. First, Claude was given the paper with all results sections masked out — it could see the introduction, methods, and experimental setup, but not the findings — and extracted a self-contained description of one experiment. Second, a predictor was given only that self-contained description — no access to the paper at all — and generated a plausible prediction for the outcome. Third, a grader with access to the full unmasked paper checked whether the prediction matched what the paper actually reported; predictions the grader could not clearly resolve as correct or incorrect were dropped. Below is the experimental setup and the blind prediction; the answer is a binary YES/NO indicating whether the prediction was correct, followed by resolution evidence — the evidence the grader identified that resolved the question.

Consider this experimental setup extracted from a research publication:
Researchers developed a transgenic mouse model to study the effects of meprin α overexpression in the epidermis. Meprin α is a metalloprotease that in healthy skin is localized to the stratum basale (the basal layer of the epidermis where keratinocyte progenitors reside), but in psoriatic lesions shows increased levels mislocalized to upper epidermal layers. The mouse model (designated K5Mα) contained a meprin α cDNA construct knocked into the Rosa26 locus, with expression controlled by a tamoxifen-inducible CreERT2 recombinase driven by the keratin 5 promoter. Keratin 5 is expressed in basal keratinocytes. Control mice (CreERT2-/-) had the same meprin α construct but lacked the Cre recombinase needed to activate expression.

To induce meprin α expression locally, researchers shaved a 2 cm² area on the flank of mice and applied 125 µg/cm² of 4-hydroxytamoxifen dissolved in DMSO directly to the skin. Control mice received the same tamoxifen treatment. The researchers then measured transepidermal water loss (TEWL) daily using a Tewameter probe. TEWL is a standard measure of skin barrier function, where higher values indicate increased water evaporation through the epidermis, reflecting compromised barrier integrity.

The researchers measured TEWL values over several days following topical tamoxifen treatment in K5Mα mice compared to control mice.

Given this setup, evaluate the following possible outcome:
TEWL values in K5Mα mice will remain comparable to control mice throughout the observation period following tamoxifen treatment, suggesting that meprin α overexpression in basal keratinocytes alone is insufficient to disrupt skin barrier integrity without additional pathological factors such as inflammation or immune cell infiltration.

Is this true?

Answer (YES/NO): NO